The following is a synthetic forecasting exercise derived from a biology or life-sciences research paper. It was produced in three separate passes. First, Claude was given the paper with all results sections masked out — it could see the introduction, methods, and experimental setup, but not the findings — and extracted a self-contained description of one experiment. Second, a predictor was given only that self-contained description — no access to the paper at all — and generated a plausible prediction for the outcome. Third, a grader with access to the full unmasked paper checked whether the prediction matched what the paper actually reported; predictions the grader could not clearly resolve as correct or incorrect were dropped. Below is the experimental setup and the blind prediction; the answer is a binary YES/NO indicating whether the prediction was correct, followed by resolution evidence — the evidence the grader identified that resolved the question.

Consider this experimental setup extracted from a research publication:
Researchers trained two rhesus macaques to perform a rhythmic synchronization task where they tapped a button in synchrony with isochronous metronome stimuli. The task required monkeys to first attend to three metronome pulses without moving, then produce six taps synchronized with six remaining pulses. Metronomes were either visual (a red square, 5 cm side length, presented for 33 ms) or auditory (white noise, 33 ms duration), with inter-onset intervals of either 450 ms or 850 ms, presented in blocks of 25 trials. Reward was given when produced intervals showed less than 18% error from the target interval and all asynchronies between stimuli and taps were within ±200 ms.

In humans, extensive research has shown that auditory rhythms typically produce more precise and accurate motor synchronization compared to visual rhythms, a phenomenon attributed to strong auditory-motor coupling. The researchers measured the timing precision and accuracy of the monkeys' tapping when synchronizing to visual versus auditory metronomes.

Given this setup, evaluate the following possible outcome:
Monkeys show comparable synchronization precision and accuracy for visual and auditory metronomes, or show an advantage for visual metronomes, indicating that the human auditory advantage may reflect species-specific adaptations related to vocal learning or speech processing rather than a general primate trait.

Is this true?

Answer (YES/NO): YES